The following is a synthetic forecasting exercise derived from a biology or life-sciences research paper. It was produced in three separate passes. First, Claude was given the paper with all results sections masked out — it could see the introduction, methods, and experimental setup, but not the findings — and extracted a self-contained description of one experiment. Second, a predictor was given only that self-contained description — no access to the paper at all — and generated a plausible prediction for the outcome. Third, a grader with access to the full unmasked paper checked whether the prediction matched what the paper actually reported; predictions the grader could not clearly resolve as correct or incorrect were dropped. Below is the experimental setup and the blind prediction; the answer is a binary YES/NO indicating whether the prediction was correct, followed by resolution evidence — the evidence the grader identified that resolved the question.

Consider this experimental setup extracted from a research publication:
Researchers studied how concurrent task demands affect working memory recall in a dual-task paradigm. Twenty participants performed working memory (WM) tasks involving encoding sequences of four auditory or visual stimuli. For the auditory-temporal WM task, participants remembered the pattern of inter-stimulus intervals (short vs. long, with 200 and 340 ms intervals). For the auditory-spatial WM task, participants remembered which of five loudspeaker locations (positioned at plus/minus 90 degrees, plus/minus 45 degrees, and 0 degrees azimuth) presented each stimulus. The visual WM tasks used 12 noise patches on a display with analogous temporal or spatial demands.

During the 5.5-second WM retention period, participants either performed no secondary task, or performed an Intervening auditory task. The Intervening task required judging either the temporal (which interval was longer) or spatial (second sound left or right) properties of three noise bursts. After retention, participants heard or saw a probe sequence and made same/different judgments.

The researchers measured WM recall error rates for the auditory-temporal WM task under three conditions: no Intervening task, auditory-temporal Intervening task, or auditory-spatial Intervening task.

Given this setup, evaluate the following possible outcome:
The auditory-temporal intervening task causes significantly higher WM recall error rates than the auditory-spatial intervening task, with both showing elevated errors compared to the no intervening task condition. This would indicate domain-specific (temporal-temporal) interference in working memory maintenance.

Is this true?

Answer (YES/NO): NO